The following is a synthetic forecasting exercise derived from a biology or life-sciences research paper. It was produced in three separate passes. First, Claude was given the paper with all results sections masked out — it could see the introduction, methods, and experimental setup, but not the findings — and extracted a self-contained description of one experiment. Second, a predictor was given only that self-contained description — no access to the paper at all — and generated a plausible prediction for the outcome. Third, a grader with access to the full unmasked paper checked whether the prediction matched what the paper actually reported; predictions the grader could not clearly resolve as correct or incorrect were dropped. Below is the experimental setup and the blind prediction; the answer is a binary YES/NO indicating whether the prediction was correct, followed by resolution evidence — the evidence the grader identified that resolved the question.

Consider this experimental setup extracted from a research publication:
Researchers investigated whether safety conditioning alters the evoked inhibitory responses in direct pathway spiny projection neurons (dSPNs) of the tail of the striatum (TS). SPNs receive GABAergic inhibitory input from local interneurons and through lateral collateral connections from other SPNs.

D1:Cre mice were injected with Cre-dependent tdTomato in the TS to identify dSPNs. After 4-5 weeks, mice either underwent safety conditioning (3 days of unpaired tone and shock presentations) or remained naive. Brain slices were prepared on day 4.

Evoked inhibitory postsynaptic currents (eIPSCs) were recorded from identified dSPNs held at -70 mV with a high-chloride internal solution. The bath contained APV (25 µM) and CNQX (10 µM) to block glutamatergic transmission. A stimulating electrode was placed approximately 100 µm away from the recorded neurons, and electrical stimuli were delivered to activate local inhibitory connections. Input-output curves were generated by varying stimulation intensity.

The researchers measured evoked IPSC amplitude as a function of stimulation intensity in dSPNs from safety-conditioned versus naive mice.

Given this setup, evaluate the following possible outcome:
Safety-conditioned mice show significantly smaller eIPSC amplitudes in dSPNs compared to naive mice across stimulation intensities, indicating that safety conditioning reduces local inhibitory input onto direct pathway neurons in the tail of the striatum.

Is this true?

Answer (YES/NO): YES